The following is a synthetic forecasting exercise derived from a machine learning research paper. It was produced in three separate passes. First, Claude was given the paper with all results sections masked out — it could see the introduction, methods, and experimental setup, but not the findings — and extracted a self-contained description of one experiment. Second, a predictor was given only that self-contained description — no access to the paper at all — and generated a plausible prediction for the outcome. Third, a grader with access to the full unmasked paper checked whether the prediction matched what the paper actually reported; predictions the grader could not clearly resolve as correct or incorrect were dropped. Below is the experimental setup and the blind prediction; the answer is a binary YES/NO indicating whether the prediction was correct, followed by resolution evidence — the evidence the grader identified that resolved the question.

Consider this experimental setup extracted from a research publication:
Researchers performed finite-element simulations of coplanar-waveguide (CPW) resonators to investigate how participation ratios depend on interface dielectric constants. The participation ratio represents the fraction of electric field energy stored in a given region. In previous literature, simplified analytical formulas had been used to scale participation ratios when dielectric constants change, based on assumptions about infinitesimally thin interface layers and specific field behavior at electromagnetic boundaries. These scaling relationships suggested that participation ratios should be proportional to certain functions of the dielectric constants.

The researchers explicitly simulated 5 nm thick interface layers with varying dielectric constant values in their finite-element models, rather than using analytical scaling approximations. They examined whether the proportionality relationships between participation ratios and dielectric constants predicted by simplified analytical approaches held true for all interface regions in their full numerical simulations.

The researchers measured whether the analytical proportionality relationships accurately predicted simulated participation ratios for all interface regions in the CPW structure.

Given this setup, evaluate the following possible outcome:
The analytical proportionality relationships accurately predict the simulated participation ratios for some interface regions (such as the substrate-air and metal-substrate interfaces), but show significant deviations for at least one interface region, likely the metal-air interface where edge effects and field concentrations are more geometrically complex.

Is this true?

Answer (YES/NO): YES